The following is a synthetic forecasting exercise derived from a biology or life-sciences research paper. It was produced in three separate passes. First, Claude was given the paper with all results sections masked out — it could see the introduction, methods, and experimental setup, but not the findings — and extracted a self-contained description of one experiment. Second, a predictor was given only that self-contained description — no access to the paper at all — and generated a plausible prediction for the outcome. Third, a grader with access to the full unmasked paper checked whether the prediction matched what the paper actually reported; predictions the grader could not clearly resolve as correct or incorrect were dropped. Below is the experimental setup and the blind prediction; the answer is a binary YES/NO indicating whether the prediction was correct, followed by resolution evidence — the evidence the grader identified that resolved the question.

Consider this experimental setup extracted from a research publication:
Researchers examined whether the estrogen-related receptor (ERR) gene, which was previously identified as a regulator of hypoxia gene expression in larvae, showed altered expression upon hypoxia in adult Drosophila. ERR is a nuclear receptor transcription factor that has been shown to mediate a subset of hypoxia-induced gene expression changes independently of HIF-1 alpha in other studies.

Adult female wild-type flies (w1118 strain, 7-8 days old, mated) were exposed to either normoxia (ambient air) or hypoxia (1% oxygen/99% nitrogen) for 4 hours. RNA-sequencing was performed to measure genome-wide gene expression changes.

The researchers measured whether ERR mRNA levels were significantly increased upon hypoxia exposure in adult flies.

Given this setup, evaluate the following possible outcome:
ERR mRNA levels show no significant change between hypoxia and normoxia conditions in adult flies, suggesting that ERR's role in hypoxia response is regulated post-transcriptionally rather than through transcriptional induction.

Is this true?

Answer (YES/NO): NO